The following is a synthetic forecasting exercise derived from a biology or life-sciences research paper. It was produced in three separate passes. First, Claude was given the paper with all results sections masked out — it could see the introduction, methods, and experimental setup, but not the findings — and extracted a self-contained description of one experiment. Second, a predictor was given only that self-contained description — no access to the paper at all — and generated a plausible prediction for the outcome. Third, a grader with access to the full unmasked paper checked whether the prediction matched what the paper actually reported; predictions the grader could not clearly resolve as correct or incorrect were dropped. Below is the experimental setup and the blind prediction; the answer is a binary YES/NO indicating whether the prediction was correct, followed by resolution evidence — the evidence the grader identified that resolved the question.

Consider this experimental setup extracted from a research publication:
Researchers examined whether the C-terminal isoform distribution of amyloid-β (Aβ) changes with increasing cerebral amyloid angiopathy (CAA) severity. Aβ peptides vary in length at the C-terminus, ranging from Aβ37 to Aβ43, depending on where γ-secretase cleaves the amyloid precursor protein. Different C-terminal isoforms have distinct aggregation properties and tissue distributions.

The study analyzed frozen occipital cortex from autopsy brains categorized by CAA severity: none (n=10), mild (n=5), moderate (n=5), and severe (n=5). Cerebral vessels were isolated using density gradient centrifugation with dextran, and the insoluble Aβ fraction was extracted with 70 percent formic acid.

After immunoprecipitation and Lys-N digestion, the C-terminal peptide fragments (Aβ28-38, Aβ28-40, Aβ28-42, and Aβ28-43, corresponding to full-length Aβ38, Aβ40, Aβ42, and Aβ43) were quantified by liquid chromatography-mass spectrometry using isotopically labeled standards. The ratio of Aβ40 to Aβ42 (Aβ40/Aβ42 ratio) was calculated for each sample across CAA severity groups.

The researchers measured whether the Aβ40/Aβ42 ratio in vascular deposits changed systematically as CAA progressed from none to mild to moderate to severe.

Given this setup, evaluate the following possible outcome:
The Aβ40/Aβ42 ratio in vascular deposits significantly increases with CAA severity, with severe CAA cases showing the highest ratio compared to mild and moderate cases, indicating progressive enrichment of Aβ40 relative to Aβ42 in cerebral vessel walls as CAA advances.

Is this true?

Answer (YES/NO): NO